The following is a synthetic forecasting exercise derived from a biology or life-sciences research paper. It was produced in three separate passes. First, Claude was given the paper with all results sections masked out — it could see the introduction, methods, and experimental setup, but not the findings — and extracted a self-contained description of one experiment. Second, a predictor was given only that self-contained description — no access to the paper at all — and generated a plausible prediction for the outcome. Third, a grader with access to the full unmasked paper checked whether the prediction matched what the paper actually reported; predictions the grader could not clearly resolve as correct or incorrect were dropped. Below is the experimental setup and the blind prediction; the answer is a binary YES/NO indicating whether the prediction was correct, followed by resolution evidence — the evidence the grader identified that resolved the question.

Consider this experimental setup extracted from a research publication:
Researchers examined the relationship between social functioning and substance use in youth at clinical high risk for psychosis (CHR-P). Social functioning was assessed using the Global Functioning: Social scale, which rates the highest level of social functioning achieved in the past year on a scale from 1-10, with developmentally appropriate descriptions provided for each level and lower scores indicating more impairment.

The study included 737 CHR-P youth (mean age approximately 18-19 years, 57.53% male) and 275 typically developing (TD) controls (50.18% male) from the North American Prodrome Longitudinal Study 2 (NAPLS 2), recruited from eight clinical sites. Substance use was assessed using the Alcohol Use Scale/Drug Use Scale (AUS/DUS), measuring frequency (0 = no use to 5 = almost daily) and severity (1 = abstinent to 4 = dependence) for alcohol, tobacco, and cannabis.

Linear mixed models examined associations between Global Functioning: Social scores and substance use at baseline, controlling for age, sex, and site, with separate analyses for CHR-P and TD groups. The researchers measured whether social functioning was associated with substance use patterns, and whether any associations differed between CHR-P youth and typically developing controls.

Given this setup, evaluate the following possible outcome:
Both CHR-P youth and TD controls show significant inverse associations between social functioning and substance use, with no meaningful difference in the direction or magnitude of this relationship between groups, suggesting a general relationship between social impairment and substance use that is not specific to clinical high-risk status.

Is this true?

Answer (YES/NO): NO